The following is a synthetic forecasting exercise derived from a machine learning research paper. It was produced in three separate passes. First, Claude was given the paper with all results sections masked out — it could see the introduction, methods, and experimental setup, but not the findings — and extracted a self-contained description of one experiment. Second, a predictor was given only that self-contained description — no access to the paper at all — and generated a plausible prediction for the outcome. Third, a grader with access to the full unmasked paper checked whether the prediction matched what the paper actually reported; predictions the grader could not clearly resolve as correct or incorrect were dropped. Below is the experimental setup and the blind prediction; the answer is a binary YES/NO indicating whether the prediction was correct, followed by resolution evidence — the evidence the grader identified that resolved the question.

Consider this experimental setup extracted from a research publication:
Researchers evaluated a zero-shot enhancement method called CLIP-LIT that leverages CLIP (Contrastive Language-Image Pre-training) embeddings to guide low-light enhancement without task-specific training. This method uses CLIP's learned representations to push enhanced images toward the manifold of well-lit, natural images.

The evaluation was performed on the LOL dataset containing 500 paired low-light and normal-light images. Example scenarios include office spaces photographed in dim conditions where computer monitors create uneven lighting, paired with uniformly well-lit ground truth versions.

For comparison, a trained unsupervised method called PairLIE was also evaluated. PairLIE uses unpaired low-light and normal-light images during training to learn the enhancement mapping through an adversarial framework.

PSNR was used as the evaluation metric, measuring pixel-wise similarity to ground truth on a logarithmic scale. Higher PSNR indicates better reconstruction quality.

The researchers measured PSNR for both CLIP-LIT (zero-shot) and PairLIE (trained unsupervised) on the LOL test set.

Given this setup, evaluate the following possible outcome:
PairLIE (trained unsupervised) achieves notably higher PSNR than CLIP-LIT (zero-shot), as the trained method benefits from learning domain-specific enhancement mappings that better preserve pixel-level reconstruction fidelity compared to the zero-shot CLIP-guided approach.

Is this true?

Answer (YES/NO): YES